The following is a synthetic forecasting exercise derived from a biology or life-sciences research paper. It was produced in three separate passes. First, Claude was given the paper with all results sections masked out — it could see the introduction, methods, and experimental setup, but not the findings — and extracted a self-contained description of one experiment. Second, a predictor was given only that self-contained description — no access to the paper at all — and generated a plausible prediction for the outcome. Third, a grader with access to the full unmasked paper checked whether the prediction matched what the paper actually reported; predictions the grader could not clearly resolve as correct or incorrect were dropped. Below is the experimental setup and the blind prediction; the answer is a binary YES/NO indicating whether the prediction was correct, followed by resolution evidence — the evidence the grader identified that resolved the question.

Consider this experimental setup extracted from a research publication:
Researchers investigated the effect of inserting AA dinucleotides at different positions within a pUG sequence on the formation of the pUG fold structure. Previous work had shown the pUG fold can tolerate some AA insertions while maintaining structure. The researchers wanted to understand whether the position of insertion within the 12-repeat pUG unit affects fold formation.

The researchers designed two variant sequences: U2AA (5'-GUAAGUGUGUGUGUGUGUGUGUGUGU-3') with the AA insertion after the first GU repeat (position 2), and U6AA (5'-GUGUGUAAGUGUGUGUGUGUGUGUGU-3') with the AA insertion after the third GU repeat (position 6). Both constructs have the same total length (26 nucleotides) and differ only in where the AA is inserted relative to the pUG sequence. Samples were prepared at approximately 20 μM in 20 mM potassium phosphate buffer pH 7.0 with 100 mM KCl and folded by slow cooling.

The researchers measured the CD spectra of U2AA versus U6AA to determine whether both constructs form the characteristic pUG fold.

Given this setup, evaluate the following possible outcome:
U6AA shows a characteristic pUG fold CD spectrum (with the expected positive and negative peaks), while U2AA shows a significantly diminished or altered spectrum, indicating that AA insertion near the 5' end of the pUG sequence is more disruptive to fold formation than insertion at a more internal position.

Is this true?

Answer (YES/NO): NO